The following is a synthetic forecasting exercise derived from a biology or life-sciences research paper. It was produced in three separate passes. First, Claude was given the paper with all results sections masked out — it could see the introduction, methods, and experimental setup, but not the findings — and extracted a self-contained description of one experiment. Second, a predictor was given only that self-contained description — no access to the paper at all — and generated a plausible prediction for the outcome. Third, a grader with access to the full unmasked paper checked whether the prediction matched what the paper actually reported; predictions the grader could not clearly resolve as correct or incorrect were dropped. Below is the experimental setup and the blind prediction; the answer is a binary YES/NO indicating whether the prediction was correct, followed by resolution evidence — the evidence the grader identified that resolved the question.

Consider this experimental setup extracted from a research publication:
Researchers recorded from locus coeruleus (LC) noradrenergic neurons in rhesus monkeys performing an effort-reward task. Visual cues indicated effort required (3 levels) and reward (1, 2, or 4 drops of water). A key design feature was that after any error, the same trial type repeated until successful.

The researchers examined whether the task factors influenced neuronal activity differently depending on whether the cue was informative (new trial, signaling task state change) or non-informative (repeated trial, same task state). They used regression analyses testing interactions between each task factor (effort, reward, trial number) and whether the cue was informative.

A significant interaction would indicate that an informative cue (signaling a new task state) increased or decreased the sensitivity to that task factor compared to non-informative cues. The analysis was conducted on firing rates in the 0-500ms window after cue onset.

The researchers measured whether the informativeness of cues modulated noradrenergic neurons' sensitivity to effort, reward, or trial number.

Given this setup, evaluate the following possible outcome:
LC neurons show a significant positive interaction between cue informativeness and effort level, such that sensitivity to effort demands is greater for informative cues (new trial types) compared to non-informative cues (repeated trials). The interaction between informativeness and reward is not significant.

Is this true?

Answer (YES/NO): NO